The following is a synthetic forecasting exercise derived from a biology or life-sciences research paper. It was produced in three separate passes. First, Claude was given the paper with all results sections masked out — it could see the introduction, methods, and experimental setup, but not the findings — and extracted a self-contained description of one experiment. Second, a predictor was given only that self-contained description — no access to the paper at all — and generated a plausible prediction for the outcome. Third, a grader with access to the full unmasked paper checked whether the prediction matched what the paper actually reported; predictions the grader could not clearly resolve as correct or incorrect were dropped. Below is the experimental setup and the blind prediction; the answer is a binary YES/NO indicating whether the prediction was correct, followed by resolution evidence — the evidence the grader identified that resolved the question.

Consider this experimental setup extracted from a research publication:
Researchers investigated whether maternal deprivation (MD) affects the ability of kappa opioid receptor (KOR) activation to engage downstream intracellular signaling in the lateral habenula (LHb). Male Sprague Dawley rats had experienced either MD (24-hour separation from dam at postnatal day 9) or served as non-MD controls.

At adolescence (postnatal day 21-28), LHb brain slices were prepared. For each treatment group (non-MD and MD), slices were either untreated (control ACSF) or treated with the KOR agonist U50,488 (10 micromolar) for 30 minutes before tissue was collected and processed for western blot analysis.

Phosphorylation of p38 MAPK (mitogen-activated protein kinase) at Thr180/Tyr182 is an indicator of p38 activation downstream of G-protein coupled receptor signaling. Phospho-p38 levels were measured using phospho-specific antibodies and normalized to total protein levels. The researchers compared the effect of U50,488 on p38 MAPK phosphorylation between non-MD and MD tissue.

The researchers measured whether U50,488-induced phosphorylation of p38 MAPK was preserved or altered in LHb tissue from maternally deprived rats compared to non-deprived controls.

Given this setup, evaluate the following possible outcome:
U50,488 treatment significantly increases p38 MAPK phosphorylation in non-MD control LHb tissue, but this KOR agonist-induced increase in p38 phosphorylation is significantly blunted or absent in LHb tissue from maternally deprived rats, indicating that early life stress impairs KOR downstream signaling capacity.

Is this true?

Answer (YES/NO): NO